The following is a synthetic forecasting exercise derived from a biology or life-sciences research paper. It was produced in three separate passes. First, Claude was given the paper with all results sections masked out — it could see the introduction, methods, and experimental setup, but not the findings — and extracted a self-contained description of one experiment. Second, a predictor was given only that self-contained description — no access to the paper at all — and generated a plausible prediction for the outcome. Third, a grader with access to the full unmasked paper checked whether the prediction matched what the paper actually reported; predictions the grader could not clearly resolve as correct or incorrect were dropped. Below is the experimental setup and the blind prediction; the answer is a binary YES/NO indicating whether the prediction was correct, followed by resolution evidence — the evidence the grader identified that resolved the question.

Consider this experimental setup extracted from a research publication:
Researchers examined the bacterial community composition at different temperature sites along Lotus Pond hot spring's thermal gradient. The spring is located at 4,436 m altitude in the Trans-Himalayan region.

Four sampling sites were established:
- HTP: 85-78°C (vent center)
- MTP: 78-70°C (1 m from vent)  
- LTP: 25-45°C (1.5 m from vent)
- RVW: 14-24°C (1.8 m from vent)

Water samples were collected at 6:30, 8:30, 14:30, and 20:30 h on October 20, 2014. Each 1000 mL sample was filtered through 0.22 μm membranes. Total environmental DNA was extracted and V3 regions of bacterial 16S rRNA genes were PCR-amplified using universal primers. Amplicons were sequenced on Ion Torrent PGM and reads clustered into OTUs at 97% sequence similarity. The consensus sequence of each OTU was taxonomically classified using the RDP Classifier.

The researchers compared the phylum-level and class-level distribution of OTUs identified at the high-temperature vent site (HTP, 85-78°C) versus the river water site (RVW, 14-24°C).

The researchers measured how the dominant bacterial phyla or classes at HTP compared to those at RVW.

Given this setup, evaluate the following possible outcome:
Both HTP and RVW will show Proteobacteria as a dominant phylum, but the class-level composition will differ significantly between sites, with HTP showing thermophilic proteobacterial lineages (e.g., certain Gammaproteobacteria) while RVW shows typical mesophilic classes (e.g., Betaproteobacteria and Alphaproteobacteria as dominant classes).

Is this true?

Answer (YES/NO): NO